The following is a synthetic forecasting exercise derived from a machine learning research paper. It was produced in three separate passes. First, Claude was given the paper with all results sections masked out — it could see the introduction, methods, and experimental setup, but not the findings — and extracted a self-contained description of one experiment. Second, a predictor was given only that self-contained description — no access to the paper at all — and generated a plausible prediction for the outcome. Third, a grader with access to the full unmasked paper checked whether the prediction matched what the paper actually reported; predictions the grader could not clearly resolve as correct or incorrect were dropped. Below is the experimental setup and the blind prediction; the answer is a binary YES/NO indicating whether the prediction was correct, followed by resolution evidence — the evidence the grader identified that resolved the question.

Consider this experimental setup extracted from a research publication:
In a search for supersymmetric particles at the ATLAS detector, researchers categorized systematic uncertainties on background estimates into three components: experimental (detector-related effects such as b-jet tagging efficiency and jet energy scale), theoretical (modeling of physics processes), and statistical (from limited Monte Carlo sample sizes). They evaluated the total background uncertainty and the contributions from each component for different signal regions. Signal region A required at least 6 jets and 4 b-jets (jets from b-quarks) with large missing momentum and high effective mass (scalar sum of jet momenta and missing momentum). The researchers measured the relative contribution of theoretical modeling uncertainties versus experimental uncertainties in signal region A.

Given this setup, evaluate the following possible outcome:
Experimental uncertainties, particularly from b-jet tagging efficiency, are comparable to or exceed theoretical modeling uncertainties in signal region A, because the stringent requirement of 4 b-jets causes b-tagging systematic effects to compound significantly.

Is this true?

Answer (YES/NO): NO